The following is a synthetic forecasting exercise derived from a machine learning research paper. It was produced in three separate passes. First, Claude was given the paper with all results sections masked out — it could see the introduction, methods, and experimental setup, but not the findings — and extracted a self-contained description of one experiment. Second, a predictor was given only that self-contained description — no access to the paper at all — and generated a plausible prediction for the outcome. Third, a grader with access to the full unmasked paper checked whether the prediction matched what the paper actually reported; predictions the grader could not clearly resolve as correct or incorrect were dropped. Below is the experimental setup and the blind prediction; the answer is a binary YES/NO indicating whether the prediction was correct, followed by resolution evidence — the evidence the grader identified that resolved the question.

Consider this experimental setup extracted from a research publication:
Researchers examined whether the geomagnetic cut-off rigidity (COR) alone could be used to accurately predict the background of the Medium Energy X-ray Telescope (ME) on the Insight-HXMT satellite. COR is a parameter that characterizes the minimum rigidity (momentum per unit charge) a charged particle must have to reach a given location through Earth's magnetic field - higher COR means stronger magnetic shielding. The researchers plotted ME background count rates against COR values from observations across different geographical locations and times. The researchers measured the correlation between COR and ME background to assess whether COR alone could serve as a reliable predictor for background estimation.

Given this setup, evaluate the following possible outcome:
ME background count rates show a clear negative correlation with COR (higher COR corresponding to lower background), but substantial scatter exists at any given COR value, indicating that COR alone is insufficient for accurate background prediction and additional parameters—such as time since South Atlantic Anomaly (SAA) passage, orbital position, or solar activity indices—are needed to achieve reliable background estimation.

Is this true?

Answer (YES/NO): YES